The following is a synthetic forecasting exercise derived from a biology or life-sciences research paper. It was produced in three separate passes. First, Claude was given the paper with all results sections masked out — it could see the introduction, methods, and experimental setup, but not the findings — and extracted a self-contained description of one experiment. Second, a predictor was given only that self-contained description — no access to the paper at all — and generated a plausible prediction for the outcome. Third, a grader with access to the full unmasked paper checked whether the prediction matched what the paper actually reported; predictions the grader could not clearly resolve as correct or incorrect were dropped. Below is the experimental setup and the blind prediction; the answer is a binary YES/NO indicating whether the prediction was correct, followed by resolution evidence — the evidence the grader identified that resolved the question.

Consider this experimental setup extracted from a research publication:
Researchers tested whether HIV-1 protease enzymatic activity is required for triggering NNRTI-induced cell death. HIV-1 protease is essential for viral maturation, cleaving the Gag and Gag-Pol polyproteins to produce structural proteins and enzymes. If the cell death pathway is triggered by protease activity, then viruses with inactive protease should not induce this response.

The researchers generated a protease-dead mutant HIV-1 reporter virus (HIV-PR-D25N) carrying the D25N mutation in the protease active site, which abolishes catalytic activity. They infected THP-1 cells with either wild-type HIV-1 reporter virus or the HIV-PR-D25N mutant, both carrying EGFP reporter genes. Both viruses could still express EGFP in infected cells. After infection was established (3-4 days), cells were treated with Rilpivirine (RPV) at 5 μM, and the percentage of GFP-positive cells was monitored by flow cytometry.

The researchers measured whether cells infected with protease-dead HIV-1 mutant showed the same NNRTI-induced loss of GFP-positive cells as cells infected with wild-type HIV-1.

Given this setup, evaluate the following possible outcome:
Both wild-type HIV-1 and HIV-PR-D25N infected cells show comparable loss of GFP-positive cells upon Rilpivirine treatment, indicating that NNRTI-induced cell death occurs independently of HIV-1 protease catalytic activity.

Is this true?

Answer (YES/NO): NO